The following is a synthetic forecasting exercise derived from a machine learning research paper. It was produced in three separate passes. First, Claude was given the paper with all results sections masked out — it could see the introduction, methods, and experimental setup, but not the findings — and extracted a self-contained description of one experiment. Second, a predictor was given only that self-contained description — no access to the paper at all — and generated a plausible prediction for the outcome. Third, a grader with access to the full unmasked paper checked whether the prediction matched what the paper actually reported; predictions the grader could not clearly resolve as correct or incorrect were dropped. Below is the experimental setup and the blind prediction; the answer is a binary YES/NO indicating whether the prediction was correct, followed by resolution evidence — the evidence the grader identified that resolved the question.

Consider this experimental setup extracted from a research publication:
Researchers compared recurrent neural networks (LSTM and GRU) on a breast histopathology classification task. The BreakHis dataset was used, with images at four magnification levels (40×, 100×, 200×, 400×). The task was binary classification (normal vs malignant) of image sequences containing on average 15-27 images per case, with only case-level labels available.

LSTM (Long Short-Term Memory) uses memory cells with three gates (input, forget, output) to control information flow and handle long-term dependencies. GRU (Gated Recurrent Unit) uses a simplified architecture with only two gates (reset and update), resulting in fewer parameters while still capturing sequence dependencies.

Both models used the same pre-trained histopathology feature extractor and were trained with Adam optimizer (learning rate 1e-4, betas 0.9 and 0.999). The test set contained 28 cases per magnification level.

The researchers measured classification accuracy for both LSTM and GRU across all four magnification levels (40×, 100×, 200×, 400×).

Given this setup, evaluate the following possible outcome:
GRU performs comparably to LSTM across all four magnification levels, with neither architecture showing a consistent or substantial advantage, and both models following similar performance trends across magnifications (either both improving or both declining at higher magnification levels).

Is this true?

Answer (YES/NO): NO